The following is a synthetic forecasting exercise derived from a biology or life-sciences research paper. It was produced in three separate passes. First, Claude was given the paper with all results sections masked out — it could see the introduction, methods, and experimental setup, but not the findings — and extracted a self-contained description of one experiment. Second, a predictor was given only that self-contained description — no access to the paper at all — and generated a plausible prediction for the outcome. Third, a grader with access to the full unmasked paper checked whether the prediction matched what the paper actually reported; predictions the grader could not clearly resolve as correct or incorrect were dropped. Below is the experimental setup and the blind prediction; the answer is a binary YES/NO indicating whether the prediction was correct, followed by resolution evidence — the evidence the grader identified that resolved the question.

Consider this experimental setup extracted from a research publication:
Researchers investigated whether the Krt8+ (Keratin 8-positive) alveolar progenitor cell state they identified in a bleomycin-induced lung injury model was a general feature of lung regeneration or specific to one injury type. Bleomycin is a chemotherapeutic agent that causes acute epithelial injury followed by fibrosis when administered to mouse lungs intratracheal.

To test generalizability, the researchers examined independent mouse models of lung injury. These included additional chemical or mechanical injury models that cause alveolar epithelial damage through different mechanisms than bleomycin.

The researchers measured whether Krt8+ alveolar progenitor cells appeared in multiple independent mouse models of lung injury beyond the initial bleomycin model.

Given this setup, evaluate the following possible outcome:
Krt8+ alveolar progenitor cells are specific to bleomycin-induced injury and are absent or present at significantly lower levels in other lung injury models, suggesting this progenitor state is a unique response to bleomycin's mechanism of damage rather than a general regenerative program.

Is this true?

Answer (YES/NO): NO